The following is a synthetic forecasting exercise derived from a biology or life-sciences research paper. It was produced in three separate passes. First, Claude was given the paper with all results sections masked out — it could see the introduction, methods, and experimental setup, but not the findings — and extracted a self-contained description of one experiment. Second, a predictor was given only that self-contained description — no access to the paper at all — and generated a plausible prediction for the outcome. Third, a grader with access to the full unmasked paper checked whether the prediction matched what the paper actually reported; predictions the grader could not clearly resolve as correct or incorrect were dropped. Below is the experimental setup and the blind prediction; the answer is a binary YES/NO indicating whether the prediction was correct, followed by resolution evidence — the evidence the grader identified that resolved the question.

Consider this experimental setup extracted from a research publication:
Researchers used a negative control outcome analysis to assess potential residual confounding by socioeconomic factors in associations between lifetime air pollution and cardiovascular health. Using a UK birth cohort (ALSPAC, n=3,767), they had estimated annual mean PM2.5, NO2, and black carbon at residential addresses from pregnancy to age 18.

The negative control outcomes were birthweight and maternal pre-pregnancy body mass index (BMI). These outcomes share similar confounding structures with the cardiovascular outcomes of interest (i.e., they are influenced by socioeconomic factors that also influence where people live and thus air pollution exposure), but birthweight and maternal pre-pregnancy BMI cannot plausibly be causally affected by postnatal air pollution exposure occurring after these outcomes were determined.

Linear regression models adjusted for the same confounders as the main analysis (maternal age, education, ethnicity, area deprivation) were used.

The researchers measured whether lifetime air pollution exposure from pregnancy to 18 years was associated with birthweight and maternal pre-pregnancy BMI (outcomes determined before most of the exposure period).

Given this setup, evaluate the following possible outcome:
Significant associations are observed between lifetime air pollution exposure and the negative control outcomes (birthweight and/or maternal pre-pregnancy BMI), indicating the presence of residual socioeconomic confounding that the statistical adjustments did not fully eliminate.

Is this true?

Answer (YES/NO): NO